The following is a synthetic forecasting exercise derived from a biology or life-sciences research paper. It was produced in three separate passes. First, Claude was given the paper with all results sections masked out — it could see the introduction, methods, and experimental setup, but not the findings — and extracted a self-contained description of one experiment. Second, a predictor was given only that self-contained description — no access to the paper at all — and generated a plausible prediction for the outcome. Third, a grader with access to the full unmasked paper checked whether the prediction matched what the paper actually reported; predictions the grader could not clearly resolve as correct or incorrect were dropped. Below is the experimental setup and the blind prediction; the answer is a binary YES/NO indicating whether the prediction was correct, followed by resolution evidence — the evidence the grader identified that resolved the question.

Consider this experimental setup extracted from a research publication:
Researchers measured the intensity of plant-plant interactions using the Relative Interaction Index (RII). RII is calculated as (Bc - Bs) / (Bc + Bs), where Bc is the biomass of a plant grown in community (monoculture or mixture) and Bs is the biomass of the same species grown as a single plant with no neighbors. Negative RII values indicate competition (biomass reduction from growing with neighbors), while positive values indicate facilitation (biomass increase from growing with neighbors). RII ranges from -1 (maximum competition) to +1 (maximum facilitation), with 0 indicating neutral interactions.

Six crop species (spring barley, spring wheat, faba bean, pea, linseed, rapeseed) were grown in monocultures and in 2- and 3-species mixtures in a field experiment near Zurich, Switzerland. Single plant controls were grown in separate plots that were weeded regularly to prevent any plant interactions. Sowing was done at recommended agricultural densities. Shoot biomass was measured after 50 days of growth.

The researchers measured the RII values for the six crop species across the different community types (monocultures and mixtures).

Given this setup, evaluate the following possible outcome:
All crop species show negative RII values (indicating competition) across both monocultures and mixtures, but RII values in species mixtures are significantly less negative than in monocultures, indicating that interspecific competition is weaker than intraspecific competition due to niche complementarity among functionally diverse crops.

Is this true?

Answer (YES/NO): NO